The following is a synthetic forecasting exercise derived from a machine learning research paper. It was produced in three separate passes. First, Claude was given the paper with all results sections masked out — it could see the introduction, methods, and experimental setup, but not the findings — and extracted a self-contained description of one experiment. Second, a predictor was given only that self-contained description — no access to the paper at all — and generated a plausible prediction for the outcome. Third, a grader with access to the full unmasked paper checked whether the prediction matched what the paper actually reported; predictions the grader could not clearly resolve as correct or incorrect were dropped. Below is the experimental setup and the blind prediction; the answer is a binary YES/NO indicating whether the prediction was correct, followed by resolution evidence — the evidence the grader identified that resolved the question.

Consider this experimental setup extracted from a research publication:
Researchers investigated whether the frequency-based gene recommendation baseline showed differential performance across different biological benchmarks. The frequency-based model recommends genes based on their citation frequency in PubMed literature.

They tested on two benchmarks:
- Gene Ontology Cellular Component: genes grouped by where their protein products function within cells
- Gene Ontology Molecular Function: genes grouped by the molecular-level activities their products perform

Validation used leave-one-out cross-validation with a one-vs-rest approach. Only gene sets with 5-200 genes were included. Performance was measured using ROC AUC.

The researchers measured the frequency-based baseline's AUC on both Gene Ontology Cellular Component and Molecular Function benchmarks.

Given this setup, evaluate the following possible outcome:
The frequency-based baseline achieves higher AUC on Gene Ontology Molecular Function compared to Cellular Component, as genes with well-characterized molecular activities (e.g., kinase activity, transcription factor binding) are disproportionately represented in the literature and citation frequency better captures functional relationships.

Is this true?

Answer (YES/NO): YES